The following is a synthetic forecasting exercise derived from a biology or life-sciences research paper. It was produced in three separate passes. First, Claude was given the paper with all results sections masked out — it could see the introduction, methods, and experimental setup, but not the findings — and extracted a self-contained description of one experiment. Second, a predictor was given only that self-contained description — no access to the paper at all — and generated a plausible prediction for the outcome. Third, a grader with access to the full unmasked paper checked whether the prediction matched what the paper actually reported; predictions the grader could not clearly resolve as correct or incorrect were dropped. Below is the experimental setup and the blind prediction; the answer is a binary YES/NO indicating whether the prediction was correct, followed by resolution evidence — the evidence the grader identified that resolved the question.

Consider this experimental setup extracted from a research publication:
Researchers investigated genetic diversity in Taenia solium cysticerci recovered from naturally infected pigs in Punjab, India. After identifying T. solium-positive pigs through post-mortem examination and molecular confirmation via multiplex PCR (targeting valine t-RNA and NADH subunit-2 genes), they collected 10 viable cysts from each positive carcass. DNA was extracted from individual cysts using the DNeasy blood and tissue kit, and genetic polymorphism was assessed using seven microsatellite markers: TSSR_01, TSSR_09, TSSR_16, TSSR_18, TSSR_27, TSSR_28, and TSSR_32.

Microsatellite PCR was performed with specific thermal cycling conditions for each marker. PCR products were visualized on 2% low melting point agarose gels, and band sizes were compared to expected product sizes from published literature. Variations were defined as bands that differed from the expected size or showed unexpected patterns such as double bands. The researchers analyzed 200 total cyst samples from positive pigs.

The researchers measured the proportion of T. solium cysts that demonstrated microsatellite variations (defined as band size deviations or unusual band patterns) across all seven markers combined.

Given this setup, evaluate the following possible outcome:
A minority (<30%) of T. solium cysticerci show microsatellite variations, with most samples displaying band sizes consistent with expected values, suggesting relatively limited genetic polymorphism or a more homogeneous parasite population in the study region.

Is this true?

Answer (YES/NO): NO